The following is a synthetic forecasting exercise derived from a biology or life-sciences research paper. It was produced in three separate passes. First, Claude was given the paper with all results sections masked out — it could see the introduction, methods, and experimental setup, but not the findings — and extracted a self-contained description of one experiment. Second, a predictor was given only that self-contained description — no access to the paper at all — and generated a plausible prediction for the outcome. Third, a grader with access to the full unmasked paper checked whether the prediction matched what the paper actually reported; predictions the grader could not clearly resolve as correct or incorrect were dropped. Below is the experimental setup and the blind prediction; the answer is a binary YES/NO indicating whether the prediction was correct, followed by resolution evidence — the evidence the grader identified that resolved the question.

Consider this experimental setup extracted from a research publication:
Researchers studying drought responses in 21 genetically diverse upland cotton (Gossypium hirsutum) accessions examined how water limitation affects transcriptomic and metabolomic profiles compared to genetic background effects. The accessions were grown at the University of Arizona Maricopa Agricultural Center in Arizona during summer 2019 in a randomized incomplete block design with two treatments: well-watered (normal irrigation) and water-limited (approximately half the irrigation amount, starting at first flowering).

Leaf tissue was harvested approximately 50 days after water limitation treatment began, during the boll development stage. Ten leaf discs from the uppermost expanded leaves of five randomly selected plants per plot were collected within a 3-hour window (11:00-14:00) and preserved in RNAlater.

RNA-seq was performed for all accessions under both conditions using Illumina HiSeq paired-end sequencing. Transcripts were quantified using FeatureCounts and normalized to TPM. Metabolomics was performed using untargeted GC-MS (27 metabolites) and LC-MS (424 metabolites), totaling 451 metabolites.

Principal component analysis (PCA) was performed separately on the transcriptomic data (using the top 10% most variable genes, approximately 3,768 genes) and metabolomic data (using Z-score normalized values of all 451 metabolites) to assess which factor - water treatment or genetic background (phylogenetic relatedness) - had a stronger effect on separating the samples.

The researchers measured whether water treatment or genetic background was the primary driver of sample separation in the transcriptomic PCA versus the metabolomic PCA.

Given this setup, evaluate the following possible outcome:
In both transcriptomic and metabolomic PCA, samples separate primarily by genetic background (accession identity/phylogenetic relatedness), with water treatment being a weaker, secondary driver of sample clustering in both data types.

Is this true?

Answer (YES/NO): NO